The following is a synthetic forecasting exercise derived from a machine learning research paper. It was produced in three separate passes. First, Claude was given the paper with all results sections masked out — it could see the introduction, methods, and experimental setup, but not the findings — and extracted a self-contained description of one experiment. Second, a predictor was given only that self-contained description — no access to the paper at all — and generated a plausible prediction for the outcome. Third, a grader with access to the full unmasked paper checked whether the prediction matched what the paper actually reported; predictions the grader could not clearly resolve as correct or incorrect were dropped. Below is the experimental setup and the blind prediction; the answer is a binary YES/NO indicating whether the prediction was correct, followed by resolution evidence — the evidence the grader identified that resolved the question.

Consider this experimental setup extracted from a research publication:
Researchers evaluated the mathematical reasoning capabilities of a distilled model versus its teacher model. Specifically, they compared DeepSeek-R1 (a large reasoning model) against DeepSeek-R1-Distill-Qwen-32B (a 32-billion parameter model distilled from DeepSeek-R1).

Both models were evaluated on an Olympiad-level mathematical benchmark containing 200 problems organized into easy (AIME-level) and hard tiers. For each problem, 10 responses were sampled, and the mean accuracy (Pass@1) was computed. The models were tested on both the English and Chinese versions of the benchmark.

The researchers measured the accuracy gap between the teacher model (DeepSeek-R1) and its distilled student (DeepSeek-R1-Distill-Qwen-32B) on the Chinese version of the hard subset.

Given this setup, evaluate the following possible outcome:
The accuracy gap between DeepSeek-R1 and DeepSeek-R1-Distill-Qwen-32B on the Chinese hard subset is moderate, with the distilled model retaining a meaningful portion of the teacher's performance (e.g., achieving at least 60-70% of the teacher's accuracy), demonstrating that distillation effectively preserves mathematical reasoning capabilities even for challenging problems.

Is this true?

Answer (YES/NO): NO